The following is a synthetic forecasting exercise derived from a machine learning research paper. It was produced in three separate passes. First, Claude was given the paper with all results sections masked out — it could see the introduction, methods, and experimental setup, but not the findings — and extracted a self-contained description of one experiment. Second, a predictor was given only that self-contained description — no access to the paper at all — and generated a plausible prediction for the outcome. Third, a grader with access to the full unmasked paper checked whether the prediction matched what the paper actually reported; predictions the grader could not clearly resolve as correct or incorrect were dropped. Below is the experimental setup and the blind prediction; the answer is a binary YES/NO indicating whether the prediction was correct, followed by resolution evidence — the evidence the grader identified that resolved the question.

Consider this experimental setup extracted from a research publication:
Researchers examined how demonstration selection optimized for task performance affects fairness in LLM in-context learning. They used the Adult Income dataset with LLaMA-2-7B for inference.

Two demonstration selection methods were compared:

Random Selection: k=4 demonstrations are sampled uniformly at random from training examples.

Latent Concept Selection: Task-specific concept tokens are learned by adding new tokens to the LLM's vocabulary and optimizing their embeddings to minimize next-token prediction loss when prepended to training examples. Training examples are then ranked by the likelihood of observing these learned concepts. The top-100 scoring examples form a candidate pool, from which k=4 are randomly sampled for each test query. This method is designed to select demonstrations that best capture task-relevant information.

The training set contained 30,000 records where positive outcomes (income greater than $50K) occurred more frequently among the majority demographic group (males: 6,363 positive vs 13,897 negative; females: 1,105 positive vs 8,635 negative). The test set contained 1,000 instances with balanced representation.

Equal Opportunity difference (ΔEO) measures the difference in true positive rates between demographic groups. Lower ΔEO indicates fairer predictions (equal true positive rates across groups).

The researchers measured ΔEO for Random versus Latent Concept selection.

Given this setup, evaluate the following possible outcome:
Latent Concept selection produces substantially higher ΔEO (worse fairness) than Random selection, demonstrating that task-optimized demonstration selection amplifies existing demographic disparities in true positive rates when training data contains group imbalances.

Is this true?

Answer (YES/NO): YES